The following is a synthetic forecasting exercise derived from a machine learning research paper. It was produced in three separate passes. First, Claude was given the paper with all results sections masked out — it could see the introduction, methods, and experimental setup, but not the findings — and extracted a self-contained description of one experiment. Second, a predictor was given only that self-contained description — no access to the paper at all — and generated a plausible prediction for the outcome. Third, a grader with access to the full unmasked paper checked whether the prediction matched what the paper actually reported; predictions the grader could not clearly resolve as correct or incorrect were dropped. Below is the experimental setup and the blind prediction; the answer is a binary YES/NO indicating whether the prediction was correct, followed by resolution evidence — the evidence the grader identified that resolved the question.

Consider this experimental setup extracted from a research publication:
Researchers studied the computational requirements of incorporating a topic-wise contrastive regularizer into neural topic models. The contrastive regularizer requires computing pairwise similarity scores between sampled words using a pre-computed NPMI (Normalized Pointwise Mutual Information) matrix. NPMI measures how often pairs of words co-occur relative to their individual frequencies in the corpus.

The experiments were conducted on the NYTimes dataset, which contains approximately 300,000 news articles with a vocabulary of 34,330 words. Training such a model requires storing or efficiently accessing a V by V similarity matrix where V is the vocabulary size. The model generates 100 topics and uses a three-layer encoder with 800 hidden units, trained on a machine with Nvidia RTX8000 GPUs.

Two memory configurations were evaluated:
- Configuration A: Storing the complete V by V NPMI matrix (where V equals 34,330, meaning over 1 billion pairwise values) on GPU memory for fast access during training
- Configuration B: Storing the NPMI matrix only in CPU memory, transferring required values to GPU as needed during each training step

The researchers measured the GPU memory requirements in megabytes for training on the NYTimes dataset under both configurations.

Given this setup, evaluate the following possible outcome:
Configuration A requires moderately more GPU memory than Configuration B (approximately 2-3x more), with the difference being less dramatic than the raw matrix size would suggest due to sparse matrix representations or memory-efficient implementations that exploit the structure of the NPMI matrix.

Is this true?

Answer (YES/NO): NO